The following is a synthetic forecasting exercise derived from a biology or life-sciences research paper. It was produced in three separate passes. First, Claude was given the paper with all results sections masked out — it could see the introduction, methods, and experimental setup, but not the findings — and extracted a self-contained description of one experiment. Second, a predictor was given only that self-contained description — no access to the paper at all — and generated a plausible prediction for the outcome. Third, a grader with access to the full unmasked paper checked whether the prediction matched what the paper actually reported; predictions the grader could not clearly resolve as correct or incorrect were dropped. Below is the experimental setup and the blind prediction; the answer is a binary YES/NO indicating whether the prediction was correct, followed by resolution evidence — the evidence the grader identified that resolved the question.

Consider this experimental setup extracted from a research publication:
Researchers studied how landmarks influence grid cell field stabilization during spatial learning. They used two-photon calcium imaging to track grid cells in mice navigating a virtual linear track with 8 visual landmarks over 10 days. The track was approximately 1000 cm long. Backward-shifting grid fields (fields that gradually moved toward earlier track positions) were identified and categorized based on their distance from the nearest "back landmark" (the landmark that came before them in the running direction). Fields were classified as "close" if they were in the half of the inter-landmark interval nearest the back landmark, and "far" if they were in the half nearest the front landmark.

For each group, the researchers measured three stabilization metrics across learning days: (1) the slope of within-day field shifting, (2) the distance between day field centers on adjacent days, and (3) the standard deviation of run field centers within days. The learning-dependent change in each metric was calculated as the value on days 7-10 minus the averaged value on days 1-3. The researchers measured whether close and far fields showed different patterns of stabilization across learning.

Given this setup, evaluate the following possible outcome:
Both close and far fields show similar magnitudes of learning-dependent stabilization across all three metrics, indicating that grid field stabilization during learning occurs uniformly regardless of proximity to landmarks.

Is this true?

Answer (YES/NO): NO